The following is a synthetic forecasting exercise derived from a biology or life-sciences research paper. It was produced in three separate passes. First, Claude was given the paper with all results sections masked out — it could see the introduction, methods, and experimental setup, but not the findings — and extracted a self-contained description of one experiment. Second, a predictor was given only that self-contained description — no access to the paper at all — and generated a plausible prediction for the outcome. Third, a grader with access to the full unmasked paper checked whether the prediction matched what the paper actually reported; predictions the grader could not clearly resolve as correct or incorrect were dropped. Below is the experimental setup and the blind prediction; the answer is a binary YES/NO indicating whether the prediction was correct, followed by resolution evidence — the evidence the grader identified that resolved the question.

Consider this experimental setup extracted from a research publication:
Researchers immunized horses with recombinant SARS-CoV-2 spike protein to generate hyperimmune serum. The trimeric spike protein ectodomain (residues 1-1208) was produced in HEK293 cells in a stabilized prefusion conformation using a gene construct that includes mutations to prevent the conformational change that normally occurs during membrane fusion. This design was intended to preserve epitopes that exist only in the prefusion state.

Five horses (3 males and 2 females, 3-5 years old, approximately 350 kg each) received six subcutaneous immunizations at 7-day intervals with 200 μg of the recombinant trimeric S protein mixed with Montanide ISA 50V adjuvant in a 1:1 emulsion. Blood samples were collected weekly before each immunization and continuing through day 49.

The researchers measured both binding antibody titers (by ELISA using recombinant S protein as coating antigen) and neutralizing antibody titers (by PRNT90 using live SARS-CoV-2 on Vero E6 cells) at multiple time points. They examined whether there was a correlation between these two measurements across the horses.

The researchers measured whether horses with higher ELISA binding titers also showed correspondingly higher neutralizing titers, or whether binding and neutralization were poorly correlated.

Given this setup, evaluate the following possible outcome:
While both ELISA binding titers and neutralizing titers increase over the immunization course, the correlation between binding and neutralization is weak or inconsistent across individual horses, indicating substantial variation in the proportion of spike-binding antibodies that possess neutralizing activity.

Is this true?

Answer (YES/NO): NO